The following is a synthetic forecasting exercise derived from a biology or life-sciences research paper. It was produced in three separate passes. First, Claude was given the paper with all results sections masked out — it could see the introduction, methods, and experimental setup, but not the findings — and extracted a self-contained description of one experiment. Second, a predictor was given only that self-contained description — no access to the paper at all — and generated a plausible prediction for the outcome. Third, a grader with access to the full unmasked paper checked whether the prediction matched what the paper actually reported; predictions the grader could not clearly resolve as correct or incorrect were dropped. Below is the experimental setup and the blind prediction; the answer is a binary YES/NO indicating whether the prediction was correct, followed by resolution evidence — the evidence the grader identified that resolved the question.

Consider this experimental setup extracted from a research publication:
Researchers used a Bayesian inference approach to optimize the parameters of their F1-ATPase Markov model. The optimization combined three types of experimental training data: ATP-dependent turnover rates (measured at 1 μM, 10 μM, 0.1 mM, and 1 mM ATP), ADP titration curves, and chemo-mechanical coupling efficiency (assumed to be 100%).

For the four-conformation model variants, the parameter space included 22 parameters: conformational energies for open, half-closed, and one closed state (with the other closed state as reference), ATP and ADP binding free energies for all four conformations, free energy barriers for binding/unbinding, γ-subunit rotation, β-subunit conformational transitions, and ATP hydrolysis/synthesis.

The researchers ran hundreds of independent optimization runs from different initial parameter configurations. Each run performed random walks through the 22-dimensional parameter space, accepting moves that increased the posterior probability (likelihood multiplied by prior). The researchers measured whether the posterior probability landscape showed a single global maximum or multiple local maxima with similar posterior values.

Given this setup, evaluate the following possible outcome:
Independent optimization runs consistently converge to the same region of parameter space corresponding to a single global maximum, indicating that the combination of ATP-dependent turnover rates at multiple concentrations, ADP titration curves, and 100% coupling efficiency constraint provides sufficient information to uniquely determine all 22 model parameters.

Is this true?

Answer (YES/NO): NO